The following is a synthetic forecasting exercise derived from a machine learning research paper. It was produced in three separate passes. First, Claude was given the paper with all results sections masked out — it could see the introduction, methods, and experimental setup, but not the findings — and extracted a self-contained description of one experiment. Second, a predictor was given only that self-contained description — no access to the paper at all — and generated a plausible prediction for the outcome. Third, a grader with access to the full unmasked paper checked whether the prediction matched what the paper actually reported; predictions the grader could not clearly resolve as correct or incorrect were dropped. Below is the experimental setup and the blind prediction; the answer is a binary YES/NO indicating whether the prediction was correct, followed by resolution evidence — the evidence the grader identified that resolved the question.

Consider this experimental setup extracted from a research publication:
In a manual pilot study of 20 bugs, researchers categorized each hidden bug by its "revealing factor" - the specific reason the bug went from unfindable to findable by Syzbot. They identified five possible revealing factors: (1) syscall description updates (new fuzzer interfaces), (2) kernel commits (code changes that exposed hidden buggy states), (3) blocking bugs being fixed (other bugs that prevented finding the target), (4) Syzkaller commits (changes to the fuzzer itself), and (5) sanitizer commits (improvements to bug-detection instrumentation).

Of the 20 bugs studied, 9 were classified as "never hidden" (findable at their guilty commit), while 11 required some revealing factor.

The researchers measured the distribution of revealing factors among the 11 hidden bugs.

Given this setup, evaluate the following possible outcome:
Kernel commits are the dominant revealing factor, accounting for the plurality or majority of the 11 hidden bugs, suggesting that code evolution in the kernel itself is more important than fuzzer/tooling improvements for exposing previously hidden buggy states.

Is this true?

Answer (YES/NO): NO